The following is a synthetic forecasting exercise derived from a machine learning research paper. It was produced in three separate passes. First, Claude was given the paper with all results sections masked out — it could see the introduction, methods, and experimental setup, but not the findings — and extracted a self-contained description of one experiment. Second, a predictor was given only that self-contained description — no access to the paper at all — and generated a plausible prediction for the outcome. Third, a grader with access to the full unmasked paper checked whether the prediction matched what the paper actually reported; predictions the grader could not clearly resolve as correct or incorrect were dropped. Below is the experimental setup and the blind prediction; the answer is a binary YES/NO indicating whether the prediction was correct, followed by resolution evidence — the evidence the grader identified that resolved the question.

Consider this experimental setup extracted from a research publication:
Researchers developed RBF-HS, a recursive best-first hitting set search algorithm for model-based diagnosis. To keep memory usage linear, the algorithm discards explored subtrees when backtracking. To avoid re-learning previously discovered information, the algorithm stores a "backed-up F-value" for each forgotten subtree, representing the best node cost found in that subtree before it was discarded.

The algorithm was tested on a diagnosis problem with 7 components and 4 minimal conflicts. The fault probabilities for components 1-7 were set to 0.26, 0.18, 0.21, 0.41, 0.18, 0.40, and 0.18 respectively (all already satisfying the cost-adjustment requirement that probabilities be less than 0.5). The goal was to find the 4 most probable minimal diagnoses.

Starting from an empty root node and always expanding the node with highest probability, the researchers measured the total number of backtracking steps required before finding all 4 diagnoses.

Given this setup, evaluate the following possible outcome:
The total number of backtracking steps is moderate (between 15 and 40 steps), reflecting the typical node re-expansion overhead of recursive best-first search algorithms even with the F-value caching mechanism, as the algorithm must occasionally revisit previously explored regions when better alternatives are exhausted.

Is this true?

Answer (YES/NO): NO